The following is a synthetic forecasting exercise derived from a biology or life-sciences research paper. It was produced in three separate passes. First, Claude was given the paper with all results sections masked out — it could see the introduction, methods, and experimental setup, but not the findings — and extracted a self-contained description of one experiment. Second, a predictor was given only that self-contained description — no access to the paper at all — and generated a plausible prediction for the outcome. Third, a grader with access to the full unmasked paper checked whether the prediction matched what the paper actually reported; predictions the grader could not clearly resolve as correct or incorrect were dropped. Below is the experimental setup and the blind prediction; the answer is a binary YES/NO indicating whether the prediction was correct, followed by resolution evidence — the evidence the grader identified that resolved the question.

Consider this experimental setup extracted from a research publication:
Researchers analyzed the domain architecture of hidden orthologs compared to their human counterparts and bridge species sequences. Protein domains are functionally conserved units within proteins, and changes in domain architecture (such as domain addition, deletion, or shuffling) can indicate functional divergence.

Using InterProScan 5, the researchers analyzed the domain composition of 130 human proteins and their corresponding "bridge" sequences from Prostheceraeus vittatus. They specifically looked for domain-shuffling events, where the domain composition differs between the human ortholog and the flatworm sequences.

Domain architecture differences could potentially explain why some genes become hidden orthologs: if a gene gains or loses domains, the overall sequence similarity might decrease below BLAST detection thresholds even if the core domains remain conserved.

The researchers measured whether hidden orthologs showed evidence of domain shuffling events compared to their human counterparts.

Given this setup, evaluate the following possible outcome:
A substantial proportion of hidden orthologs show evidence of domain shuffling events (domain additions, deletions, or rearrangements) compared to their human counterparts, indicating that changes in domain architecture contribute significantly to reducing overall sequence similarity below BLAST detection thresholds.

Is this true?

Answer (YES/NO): NO